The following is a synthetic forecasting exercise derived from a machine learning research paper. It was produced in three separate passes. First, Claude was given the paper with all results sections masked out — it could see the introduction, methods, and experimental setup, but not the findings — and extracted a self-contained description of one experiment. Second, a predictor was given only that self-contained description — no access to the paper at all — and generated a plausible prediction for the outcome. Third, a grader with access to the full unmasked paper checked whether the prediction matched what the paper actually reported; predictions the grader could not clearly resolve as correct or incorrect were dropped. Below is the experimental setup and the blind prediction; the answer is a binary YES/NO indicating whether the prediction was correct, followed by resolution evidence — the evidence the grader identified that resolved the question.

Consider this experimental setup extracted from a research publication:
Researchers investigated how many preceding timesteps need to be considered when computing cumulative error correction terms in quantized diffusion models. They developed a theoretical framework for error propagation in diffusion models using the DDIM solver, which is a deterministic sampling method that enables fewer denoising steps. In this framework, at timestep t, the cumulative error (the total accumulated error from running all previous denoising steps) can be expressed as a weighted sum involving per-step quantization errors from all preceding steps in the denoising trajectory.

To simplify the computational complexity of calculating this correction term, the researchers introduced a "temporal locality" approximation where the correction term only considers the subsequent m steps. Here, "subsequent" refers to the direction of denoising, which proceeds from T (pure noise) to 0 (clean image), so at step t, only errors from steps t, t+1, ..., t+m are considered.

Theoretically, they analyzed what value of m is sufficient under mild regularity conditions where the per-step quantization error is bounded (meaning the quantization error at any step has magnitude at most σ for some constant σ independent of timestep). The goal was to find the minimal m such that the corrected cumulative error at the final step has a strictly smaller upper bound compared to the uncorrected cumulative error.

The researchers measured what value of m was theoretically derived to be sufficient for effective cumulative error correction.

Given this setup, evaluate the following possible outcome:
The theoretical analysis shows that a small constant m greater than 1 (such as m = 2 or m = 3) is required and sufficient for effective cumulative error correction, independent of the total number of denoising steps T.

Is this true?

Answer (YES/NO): NO